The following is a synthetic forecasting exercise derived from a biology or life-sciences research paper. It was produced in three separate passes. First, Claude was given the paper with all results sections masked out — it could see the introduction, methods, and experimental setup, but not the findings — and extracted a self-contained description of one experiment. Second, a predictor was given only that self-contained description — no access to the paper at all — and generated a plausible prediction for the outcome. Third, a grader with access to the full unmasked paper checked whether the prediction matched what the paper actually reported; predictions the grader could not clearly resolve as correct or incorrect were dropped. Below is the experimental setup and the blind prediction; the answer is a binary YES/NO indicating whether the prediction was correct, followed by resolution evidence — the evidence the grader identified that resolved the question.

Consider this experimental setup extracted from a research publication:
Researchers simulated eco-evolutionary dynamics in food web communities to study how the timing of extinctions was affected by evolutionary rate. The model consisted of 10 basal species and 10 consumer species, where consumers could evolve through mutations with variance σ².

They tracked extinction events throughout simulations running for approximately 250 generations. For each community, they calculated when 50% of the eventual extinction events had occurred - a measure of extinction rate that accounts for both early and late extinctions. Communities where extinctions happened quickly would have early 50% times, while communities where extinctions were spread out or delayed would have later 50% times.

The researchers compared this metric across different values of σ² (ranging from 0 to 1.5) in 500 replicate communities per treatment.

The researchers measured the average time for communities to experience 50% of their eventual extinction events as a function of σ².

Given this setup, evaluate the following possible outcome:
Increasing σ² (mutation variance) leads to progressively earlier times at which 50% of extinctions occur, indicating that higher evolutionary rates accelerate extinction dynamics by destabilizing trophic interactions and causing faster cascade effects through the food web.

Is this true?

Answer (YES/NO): NO